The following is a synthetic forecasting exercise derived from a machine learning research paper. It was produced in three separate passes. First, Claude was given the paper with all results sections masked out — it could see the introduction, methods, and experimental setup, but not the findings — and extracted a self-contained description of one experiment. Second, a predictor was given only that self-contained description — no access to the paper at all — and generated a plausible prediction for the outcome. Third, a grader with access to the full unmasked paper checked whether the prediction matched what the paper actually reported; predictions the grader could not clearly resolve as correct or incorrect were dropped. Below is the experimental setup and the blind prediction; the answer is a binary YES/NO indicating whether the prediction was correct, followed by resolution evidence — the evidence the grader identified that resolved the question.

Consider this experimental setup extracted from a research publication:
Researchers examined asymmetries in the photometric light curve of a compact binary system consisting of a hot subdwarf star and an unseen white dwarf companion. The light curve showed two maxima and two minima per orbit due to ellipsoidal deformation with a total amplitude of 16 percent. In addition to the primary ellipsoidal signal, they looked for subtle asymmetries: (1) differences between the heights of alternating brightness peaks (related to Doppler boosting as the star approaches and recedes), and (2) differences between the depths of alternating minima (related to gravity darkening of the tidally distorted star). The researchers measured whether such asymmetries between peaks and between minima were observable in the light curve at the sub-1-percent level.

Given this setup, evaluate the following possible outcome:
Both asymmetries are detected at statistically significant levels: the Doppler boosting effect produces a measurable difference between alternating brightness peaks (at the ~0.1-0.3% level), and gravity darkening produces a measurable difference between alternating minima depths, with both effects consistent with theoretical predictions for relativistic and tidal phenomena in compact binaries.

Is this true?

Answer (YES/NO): YES